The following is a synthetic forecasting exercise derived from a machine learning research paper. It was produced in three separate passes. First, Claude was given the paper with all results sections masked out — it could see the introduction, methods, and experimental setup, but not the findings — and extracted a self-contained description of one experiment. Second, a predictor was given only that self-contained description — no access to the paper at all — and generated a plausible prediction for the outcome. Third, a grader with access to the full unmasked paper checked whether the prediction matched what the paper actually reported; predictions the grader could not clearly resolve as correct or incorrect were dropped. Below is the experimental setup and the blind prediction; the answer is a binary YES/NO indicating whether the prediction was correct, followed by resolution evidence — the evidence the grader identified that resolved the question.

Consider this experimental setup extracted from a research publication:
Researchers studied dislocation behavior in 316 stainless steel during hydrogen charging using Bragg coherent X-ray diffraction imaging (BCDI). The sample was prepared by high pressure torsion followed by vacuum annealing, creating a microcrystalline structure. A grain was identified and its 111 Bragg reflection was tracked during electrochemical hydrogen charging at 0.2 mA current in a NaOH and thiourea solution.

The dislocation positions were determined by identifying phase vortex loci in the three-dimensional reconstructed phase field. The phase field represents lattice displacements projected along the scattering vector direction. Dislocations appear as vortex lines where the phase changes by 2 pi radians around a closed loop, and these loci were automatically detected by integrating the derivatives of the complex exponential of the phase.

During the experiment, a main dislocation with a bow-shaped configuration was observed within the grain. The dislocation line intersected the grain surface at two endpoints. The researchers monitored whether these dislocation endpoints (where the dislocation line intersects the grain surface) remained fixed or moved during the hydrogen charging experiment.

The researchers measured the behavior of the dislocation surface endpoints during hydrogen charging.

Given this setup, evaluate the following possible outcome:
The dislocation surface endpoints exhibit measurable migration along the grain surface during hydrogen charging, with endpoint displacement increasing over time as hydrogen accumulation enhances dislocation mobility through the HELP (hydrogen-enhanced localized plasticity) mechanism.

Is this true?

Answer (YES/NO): NO